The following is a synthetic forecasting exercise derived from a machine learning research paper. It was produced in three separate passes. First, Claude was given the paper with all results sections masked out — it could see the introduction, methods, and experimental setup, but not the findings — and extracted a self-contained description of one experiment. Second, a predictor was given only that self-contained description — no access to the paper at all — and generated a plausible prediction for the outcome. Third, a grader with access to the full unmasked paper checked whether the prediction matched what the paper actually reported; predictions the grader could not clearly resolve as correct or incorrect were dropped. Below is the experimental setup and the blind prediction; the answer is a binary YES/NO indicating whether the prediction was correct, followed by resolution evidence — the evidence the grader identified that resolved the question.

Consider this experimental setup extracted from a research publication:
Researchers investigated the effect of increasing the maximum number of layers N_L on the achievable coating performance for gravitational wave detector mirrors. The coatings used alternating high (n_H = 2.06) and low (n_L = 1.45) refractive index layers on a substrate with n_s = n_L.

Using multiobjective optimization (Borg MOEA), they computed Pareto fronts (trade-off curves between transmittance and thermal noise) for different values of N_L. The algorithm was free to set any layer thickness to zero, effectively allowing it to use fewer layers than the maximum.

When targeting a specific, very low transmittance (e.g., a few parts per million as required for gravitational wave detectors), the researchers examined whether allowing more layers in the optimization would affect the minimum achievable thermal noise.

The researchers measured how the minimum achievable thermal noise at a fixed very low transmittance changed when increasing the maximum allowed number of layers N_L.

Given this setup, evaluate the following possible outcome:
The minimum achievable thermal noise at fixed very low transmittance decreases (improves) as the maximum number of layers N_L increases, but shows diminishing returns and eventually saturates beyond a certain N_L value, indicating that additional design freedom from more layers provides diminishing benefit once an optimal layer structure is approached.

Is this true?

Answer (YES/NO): YES